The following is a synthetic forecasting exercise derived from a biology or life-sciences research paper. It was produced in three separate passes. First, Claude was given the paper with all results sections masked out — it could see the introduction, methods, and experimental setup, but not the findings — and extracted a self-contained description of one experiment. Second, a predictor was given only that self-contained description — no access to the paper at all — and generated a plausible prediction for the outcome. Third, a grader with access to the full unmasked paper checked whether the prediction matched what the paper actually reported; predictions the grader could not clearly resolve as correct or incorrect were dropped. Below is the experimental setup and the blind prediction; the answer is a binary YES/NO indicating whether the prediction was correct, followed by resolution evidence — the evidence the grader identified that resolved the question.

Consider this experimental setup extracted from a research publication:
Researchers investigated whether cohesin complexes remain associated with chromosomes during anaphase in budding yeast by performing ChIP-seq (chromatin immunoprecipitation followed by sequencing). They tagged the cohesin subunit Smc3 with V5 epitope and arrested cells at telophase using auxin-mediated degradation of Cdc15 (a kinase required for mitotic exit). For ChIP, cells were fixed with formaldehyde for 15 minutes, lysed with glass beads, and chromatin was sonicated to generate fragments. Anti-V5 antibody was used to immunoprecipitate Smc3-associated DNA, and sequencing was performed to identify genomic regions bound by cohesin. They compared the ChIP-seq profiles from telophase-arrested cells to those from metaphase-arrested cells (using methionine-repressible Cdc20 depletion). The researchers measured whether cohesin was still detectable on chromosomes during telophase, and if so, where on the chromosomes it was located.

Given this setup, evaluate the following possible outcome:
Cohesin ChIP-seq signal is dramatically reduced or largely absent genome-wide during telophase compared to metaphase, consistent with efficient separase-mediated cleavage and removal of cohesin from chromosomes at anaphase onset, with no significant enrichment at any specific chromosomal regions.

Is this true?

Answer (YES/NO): NO